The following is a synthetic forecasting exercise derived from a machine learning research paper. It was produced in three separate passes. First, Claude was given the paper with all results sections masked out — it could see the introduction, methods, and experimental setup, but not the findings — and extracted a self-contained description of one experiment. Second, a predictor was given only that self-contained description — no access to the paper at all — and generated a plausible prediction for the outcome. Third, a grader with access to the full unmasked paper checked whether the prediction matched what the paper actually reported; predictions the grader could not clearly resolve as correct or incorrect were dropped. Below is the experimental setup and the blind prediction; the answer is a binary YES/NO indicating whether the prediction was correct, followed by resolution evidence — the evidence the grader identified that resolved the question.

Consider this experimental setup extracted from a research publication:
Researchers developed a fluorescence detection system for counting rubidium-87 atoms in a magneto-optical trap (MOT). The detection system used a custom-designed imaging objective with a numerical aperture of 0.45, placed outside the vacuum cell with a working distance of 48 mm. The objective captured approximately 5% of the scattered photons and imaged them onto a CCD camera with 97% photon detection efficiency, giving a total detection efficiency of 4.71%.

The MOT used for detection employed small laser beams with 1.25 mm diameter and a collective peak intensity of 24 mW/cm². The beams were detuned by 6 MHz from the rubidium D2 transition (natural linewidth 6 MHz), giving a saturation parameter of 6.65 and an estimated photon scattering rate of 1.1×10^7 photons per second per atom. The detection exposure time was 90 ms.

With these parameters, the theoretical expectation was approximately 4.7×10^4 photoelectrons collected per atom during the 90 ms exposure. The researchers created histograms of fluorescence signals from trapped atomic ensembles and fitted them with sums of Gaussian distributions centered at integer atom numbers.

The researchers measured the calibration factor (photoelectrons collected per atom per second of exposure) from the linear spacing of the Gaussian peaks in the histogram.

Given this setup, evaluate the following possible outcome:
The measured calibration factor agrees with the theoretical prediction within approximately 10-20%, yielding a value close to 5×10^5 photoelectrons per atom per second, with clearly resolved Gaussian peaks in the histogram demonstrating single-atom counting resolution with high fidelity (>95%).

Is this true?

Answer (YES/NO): NO